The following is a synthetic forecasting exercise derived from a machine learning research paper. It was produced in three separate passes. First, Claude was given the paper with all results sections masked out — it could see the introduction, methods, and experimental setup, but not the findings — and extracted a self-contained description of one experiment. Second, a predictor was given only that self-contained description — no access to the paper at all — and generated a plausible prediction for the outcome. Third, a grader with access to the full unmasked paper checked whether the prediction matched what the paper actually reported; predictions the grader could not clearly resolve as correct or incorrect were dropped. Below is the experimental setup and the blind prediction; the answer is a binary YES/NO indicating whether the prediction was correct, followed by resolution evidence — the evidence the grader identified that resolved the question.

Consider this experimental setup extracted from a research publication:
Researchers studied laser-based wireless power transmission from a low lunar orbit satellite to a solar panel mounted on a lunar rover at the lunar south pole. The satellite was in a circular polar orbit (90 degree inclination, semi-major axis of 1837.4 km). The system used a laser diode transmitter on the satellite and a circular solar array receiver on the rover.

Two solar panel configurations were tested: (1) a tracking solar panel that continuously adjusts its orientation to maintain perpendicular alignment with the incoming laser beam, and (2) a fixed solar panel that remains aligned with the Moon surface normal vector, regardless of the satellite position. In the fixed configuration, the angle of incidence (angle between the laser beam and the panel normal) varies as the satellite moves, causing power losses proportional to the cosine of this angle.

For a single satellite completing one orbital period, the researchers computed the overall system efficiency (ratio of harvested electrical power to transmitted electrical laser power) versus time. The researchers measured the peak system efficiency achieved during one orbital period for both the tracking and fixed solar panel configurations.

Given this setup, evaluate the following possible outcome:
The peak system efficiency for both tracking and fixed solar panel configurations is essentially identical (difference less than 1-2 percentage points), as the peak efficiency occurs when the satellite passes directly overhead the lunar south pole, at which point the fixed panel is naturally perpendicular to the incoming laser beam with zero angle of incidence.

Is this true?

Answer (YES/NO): NO